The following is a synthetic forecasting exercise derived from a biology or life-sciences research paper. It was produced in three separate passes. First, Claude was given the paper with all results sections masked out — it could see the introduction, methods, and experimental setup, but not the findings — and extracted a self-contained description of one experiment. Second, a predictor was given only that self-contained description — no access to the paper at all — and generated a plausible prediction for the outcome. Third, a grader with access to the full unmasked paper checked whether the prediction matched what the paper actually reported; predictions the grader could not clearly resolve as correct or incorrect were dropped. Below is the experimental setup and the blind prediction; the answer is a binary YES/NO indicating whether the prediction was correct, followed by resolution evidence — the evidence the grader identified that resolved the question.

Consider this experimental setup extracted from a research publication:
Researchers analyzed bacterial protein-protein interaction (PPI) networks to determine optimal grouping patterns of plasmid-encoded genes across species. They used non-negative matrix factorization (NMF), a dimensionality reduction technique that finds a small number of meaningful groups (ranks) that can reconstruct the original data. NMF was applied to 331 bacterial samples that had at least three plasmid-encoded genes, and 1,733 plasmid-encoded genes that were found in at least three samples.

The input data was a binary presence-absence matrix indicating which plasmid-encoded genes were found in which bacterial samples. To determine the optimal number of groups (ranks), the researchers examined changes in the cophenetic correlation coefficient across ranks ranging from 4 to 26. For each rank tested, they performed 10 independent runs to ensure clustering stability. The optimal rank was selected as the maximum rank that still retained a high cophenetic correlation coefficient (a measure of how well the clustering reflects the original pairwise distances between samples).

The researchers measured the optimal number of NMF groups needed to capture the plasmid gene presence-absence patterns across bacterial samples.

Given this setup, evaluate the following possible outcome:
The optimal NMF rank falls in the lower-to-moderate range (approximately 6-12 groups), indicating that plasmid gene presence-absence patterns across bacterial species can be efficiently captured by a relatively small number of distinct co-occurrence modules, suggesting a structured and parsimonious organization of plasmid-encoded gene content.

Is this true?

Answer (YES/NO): YES